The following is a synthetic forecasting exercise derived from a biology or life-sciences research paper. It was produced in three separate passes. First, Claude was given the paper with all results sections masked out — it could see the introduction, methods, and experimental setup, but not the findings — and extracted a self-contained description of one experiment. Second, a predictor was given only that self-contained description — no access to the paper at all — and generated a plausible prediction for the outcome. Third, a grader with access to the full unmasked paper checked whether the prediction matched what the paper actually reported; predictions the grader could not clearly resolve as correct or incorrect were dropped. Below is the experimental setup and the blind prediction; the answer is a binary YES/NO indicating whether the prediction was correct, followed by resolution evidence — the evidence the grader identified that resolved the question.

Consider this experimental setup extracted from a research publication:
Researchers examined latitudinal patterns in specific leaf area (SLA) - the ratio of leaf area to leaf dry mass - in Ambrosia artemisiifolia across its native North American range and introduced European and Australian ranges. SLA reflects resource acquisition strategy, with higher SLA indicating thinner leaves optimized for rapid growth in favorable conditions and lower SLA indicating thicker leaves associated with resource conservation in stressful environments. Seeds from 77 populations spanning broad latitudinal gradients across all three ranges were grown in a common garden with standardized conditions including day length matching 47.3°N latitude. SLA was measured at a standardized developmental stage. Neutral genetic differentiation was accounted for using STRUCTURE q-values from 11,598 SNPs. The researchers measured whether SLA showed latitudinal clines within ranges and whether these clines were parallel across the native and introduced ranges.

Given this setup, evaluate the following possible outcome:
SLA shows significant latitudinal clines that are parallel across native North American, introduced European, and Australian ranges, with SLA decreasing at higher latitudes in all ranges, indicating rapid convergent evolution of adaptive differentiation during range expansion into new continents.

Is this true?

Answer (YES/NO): NO